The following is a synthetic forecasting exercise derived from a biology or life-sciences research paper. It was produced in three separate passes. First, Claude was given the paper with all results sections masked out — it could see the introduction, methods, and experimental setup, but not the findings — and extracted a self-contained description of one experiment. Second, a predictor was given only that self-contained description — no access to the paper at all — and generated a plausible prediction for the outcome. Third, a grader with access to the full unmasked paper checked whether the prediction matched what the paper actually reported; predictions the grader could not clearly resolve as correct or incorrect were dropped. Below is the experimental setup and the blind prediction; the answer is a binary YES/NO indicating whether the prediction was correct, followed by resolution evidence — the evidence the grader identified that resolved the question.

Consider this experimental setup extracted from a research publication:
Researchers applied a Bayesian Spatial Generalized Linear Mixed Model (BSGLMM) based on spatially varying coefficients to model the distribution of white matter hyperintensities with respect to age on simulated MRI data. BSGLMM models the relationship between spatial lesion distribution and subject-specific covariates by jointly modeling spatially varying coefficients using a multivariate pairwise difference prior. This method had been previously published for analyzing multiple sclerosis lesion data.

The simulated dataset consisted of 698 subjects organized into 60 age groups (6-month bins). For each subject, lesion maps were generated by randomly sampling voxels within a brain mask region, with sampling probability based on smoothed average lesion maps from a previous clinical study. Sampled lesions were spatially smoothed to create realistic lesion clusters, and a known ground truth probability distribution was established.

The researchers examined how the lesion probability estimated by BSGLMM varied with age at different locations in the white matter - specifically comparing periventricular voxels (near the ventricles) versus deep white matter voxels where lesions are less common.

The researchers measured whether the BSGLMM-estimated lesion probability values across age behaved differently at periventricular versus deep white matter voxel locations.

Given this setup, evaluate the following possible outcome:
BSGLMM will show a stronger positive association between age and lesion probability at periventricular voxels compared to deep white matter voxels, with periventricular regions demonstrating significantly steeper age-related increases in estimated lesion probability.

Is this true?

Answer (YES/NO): NO